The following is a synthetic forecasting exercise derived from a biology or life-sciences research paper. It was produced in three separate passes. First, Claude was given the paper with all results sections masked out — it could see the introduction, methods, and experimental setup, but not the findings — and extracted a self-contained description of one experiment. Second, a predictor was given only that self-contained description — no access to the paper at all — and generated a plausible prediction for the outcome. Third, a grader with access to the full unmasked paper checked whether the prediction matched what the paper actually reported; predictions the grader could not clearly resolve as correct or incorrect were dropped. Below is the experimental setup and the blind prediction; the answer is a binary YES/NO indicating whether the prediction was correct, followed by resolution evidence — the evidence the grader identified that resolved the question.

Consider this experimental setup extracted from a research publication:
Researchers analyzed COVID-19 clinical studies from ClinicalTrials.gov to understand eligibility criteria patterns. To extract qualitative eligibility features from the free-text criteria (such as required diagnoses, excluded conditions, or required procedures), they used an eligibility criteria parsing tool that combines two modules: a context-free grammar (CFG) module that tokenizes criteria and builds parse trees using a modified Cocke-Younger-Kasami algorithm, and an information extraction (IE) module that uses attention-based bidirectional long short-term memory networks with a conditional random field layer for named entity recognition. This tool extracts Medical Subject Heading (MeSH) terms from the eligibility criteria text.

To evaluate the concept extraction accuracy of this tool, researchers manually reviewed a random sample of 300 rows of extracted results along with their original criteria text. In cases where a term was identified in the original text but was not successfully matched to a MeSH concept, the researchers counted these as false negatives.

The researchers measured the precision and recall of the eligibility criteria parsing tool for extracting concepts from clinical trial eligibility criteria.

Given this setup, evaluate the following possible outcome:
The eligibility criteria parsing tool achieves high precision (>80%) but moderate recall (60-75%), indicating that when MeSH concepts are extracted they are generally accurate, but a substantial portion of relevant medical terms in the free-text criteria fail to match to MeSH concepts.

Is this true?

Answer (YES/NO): NO